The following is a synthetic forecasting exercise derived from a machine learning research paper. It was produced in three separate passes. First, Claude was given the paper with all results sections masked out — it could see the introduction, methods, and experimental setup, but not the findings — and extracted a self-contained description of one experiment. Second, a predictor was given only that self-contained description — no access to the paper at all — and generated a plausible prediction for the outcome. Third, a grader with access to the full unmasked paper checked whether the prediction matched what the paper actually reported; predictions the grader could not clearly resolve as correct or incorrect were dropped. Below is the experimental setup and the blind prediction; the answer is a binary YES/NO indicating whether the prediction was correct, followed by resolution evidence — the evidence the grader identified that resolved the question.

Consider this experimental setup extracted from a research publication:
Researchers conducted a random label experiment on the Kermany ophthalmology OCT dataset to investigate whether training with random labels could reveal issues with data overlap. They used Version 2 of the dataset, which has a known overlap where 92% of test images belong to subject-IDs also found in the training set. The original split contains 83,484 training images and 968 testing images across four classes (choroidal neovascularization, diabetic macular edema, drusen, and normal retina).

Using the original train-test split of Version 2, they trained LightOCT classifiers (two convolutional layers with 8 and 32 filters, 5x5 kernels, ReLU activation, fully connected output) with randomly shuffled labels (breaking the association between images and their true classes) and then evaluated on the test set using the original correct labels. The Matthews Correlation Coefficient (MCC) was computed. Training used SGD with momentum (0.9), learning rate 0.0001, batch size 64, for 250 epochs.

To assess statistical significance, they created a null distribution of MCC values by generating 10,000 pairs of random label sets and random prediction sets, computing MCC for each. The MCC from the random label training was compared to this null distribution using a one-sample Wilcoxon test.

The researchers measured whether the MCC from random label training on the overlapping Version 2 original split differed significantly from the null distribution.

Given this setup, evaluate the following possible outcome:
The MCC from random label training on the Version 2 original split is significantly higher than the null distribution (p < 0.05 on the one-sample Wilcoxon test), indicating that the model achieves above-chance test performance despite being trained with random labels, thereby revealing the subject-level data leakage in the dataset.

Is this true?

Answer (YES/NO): NO